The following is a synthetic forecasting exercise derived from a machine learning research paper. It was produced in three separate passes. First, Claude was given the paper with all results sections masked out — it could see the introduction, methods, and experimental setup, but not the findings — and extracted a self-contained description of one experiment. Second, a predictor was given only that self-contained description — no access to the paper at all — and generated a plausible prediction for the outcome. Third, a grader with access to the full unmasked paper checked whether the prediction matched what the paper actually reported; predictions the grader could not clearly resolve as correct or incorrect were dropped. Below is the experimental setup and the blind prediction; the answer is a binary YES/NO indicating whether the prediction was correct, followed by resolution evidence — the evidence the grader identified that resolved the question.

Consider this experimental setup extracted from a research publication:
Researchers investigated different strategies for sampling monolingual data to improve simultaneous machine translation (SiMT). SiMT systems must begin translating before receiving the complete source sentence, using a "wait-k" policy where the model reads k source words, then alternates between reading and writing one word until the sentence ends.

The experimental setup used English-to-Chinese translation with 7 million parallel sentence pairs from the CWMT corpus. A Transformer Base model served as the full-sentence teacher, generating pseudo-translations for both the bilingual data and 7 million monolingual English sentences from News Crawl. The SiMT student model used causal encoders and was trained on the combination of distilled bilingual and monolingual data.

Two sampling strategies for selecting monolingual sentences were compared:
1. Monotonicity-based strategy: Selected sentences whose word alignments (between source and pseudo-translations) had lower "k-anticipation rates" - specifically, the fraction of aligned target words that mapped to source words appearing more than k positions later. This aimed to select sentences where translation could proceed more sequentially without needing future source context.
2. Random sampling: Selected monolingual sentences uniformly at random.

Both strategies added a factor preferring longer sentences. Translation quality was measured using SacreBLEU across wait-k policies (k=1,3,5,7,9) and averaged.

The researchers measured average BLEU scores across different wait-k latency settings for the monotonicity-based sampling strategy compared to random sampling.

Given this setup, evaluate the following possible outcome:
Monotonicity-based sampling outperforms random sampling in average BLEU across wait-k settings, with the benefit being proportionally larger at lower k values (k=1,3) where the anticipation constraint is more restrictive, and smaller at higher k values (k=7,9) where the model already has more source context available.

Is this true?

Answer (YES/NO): NO